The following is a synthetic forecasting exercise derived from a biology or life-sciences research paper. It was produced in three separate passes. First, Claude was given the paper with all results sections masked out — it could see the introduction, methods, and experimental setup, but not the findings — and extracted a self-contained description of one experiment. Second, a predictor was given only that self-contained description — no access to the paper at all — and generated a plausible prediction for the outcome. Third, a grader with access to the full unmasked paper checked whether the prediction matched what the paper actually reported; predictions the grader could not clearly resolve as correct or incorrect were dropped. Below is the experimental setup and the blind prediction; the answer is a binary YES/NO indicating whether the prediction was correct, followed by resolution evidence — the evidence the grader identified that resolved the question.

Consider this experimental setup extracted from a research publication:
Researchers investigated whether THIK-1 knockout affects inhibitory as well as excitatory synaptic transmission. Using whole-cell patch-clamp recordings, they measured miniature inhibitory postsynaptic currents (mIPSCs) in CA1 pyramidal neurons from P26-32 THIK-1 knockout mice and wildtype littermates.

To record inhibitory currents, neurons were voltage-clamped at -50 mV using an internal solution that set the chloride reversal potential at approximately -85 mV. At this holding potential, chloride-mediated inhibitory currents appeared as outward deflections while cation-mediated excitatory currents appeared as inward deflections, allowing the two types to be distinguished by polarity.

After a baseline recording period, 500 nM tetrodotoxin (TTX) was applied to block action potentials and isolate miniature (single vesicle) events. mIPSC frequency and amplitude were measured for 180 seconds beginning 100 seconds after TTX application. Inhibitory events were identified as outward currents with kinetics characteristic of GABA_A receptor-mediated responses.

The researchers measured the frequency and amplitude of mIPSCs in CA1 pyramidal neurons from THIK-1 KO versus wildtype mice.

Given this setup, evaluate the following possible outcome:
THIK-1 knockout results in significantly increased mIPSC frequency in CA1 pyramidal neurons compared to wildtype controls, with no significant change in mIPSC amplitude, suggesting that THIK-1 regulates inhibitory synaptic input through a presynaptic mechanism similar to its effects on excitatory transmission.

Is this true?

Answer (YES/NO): NO